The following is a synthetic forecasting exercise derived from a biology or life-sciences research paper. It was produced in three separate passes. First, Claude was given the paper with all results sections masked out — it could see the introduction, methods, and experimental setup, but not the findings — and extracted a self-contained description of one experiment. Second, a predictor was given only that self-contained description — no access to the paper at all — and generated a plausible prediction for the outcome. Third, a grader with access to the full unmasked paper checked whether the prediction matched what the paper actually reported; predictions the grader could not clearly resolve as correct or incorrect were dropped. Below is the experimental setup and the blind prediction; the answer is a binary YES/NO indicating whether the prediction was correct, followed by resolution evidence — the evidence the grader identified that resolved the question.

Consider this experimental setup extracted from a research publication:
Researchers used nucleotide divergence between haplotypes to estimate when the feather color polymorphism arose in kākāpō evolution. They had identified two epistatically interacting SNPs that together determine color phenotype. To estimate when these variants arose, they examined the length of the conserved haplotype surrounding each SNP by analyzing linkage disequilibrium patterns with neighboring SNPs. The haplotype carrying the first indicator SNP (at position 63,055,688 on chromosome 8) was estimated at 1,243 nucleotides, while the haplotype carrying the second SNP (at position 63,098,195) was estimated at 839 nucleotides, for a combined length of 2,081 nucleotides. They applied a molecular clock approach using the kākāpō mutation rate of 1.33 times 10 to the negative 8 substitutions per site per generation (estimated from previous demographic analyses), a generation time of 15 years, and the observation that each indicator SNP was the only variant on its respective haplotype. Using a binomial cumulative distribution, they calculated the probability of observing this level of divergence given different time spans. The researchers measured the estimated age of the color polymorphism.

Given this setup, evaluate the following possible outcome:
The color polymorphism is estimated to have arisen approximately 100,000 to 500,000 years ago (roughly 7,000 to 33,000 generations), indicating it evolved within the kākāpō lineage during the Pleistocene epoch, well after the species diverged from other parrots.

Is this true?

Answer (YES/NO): NO